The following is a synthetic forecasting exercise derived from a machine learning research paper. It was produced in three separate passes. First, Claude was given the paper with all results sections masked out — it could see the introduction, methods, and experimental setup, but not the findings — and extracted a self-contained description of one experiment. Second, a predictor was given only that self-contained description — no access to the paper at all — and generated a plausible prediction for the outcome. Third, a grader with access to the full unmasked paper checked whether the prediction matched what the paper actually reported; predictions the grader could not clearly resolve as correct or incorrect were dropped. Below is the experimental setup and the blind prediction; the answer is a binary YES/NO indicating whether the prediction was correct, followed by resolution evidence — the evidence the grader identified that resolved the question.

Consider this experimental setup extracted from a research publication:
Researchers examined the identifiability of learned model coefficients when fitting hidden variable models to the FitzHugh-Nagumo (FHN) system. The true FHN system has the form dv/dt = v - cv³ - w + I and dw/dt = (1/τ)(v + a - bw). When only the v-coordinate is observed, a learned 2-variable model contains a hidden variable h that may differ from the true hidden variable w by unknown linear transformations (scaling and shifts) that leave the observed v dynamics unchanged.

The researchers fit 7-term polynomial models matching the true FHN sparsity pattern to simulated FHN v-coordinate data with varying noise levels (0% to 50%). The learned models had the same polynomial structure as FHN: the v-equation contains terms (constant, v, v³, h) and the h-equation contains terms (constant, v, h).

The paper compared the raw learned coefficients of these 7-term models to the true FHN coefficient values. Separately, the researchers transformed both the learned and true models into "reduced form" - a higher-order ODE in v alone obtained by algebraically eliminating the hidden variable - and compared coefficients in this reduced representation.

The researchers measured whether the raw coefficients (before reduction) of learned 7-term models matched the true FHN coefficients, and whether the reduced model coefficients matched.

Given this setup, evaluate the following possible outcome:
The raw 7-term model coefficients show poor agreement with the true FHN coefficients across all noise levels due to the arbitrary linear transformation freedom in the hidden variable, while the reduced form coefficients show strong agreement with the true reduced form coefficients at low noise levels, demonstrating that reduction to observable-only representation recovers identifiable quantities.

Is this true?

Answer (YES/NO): YES